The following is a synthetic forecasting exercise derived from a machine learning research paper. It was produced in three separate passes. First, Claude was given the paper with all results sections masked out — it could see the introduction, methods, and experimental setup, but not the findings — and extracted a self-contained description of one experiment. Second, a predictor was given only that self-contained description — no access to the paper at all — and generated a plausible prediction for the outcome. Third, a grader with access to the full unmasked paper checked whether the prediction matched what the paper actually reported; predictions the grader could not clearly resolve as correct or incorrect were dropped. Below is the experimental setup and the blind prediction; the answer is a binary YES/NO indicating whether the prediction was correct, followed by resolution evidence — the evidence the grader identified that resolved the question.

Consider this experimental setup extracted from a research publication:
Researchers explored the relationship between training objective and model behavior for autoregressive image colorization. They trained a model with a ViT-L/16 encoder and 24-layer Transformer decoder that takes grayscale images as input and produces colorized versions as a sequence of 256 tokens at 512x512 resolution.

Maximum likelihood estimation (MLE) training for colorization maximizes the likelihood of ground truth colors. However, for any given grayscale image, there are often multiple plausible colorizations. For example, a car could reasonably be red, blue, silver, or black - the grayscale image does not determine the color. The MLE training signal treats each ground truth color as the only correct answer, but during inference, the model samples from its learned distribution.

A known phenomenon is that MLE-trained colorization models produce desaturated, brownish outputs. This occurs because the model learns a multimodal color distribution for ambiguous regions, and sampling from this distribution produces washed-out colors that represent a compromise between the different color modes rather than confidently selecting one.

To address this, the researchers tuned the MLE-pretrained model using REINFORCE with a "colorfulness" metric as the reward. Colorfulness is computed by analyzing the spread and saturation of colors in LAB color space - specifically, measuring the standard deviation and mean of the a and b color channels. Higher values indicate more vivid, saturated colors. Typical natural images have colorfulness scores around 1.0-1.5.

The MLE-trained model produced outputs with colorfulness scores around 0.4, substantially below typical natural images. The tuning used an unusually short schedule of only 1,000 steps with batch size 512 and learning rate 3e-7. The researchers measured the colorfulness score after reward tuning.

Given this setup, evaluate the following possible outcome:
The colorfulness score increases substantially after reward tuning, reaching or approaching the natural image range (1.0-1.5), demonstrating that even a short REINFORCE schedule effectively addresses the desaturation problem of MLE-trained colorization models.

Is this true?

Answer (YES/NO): NO